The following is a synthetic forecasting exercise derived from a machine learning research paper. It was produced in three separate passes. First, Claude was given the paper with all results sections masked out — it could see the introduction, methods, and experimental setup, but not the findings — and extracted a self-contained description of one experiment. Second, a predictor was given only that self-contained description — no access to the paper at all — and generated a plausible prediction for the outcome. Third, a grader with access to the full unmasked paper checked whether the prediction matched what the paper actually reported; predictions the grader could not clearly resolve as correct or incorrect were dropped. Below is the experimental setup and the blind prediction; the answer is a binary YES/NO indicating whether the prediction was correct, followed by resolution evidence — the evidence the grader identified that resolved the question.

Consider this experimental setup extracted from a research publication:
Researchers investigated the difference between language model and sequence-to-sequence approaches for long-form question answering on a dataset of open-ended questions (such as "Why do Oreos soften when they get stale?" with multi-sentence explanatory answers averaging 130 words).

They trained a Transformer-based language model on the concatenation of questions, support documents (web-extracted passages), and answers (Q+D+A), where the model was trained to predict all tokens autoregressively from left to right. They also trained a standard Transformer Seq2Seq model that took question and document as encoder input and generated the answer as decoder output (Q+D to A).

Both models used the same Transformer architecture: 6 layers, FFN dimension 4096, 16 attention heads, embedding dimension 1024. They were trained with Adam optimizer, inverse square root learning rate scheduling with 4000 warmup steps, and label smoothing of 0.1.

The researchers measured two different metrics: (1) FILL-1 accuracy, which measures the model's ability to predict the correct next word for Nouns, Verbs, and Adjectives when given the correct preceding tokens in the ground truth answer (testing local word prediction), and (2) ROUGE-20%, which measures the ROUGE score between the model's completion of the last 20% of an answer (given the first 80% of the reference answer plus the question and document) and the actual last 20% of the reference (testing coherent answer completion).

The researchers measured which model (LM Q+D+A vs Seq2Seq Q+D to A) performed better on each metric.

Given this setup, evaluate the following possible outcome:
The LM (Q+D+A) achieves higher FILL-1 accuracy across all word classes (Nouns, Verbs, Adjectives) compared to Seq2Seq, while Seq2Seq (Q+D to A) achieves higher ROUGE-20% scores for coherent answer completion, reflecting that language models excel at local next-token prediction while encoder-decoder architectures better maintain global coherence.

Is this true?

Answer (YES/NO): YES